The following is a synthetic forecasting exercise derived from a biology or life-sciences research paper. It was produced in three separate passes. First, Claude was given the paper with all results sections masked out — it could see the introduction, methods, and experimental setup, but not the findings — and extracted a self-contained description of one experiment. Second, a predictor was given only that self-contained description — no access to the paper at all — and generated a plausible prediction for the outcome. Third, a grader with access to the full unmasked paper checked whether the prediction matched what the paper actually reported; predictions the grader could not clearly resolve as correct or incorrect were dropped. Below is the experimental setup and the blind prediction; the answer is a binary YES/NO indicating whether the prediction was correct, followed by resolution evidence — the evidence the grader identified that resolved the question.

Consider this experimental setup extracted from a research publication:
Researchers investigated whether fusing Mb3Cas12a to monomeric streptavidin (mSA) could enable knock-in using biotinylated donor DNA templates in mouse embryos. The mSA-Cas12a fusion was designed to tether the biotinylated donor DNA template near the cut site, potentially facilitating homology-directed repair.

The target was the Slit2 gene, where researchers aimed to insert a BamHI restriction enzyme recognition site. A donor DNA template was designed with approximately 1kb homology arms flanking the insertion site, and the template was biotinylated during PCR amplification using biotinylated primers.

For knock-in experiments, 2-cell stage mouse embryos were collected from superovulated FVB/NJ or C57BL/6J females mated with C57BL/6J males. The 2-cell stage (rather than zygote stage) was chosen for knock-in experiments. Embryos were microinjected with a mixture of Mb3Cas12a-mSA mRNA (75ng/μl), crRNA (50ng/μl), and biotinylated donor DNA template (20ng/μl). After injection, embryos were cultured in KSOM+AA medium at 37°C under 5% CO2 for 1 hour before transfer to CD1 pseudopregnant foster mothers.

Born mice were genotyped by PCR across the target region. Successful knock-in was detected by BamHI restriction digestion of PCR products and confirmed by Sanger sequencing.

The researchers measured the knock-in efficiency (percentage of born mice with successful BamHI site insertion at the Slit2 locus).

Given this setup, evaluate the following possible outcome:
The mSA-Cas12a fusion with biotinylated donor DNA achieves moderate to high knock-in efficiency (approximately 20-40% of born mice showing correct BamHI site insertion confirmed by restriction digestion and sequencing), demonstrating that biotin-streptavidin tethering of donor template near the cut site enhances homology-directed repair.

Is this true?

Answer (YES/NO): YES